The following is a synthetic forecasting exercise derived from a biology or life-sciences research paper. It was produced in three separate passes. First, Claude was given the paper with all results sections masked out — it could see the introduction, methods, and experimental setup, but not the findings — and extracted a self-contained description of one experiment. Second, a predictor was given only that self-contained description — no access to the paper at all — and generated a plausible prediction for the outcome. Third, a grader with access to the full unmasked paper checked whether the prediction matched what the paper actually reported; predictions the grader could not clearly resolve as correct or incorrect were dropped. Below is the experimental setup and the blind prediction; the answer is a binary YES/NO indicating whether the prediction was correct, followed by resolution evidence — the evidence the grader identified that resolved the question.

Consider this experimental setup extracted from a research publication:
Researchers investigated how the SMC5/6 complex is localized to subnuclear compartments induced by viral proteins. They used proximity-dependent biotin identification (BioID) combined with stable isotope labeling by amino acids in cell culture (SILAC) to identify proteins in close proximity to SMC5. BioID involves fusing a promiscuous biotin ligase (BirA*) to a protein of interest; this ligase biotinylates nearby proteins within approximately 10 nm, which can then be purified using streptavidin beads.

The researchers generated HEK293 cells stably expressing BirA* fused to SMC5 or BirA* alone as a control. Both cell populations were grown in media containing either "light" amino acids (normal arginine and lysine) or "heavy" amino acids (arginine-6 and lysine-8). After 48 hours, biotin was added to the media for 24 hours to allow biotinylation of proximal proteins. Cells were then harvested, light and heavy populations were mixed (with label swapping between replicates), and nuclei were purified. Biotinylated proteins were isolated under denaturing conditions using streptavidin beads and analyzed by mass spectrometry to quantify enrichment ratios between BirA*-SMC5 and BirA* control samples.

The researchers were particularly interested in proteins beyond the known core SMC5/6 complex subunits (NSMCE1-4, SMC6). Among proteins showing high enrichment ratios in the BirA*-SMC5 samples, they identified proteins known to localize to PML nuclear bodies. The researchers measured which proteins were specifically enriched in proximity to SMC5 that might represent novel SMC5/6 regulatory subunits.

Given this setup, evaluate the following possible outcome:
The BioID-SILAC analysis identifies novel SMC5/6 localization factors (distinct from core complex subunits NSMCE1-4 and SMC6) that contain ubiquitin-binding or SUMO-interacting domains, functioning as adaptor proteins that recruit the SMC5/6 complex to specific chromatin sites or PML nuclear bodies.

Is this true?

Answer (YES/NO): YES